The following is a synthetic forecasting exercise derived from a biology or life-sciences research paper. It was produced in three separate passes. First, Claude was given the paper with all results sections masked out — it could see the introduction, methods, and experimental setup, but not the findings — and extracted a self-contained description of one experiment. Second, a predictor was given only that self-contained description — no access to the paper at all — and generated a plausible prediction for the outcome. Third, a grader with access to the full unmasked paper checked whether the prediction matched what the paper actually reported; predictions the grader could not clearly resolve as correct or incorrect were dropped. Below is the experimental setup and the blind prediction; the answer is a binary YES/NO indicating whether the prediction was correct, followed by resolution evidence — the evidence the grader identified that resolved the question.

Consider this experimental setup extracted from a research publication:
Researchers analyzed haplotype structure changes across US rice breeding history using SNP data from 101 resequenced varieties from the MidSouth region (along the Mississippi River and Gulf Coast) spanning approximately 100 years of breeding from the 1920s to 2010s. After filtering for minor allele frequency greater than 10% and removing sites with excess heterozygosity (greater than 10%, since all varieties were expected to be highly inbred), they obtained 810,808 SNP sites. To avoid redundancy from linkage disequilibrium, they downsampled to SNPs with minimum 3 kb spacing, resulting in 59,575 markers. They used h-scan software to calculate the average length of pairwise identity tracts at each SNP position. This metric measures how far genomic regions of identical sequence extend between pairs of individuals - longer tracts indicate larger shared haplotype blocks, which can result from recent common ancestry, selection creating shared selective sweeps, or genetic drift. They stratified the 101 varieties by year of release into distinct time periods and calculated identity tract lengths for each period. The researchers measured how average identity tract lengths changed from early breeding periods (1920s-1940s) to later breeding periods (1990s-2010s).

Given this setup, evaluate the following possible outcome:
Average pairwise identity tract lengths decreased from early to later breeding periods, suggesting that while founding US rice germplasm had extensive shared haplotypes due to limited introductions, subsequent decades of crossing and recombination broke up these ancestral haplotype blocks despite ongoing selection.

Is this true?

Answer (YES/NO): NO